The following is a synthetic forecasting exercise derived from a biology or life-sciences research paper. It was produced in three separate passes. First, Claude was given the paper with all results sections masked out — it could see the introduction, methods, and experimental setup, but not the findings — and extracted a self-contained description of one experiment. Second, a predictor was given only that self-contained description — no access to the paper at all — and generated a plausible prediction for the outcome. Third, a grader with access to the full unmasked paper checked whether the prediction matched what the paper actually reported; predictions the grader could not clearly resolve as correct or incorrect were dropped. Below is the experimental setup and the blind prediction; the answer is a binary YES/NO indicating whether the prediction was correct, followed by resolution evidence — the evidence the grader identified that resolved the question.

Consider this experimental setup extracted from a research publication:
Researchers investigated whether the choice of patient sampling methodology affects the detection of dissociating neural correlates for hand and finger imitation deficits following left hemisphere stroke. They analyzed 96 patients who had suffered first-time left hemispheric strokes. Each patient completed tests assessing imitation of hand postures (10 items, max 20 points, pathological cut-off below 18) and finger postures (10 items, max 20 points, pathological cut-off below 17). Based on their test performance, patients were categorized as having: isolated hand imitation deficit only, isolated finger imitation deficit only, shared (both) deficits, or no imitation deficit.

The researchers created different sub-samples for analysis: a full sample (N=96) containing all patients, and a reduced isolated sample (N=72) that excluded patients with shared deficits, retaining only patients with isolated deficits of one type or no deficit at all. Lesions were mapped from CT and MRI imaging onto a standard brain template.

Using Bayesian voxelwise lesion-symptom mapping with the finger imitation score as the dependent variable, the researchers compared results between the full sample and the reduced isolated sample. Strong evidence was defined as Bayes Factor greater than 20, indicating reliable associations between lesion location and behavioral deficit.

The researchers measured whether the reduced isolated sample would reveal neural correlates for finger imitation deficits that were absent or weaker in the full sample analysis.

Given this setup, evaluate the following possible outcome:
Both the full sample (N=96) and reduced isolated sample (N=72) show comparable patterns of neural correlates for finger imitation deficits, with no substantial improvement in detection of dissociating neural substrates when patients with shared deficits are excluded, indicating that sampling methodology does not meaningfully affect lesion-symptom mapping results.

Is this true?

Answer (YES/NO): NO